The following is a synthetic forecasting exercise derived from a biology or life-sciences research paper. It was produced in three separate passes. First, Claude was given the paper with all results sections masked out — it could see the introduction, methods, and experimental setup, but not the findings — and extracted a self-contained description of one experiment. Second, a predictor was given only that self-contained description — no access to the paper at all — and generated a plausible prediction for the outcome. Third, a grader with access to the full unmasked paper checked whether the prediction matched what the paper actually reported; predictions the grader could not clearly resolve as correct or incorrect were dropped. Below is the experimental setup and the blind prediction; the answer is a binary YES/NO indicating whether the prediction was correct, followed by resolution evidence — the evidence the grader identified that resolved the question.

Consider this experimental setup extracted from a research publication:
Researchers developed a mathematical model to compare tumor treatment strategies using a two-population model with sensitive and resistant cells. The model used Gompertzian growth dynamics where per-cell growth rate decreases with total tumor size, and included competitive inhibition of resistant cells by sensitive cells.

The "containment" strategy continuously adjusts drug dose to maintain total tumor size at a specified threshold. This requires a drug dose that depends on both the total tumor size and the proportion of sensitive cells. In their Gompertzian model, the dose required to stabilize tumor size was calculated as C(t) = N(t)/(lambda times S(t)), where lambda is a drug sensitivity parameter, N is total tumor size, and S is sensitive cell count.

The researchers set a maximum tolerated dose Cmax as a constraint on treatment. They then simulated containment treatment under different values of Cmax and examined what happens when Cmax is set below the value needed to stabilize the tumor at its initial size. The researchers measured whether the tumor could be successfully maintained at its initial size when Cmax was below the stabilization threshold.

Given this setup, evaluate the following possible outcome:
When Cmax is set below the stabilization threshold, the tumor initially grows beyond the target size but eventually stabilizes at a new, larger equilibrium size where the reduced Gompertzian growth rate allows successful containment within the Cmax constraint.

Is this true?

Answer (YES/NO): NO